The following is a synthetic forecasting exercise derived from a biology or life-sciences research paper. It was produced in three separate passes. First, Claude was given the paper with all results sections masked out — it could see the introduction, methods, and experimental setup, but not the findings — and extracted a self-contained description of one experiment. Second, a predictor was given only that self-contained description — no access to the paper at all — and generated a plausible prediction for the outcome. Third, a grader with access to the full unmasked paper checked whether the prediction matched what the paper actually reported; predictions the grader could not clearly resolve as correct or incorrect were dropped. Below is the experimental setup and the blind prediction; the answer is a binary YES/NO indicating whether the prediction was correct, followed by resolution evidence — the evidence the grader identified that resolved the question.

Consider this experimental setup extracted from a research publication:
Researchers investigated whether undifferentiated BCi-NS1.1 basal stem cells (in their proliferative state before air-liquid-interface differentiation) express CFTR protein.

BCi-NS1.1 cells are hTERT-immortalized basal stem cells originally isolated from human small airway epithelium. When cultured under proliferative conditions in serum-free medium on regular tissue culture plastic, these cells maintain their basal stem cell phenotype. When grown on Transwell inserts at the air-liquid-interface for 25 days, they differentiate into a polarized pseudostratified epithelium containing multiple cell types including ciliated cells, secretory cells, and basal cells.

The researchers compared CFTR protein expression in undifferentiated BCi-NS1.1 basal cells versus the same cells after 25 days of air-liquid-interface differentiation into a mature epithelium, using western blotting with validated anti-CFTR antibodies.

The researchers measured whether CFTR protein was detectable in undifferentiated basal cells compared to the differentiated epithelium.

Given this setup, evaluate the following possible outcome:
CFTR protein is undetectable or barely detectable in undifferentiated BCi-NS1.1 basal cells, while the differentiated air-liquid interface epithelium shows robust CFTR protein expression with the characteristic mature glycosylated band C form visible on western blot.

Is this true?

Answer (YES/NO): NO